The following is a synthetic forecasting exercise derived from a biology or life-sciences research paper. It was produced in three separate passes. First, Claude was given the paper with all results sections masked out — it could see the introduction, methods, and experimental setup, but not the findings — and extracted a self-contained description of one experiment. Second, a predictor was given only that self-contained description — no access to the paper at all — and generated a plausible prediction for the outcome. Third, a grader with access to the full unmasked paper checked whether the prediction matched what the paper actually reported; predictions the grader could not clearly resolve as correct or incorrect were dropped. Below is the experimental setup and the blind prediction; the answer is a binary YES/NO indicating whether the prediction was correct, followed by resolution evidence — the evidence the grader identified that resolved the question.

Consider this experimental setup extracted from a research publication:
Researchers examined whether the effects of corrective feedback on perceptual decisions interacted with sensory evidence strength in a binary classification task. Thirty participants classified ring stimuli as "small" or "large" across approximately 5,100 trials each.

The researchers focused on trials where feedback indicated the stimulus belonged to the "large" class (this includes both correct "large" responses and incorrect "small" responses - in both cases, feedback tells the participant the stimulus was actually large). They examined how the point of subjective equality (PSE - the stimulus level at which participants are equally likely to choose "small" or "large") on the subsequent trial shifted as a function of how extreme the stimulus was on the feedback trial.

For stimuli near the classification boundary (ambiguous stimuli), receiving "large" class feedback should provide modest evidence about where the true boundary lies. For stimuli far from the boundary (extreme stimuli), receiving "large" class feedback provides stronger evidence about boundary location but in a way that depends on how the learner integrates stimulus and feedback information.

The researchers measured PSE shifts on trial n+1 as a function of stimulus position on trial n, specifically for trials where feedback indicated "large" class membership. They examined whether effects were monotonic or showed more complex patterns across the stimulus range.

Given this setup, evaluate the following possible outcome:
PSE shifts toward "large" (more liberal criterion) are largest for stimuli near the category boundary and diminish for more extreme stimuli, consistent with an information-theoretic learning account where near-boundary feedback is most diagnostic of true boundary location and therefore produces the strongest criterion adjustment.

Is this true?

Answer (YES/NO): NO